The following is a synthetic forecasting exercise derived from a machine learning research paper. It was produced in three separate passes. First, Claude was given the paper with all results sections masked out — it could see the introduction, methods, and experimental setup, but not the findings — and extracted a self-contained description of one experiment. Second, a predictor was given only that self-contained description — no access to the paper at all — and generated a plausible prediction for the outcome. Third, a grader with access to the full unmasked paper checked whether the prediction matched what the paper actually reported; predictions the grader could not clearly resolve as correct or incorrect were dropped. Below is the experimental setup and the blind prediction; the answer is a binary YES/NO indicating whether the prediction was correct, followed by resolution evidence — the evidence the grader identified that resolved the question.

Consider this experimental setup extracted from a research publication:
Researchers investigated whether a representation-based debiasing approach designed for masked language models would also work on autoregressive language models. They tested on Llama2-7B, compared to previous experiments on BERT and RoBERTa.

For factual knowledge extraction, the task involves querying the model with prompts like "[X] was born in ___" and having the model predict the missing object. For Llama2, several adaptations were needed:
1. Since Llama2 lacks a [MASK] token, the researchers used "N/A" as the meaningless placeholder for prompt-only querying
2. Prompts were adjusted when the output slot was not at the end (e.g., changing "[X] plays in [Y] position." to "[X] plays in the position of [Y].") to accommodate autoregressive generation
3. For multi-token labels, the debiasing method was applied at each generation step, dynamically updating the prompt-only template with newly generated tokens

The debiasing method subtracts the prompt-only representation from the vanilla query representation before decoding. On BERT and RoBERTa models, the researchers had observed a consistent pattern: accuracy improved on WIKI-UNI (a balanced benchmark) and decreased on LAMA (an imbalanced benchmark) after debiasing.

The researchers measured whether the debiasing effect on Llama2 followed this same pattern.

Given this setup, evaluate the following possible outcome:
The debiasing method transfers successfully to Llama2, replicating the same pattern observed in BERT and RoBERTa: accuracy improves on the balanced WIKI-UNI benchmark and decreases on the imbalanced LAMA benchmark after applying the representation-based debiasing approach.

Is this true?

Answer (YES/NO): YES